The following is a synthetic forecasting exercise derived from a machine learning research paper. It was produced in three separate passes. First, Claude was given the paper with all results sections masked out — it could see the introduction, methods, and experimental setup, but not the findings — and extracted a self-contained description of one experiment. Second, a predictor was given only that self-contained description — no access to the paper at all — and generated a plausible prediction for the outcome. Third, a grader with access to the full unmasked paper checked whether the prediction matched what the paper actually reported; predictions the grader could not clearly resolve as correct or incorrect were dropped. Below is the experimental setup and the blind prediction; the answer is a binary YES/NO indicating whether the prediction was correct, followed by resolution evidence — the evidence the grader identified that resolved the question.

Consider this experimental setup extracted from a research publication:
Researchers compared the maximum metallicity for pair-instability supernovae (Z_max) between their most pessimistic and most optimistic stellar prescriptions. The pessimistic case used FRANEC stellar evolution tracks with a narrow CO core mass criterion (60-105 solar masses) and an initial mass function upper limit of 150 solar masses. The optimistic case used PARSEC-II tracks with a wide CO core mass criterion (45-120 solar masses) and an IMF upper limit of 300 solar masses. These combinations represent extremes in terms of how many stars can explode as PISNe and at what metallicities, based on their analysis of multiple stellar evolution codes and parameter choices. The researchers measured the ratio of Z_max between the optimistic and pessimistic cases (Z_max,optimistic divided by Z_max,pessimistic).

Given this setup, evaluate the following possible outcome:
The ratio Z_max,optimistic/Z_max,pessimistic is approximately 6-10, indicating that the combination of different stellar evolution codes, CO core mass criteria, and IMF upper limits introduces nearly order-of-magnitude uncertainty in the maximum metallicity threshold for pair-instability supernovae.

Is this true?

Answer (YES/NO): NO